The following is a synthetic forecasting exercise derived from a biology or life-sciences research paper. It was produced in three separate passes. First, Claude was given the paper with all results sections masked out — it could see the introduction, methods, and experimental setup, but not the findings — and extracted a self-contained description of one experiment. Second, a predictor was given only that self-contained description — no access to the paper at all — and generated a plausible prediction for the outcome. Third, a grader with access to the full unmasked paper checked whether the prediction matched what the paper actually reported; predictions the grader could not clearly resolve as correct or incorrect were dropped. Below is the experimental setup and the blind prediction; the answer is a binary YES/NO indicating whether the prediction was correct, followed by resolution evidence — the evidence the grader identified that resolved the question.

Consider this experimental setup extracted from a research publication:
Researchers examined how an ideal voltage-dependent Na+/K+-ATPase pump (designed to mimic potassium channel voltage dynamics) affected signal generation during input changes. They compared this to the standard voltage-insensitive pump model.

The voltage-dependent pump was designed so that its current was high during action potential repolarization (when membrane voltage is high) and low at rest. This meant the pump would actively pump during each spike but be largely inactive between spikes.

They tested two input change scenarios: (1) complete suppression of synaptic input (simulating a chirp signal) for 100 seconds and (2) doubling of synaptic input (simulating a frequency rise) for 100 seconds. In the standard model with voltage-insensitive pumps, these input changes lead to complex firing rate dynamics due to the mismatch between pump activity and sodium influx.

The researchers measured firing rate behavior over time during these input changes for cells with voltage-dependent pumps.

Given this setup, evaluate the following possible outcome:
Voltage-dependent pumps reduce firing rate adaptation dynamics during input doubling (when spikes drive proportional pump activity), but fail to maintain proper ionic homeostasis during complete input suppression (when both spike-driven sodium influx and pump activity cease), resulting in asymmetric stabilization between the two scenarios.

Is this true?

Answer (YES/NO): NO